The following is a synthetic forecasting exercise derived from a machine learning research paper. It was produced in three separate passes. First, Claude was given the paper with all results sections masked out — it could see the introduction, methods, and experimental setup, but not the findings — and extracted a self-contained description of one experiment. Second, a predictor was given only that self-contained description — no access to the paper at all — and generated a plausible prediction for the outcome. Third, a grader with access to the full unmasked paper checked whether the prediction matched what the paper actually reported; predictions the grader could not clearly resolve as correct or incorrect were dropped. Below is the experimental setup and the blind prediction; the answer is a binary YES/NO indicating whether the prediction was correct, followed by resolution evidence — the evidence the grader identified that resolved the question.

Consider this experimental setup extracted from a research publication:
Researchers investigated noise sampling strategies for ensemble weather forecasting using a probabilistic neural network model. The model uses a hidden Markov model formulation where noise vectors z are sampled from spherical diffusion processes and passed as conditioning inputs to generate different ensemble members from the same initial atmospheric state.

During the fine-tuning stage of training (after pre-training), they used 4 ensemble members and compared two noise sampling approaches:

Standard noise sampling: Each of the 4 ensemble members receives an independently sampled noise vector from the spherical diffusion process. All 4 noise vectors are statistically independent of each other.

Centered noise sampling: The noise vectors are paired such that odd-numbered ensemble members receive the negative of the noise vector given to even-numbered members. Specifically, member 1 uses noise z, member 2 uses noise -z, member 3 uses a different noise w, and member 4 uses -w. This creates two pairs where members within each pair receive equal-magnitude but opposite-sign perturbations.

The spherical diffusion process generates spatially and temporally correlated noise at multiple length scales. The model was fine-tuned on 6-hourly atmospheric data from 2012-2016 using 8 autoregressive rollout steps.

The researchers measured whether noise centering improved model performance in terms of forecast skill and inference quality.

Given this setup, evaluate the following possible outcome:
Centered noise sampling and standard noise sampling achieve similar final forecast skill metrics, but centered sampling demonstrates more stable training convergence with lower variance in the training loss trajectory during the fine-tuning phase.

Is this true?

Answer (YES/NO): NO